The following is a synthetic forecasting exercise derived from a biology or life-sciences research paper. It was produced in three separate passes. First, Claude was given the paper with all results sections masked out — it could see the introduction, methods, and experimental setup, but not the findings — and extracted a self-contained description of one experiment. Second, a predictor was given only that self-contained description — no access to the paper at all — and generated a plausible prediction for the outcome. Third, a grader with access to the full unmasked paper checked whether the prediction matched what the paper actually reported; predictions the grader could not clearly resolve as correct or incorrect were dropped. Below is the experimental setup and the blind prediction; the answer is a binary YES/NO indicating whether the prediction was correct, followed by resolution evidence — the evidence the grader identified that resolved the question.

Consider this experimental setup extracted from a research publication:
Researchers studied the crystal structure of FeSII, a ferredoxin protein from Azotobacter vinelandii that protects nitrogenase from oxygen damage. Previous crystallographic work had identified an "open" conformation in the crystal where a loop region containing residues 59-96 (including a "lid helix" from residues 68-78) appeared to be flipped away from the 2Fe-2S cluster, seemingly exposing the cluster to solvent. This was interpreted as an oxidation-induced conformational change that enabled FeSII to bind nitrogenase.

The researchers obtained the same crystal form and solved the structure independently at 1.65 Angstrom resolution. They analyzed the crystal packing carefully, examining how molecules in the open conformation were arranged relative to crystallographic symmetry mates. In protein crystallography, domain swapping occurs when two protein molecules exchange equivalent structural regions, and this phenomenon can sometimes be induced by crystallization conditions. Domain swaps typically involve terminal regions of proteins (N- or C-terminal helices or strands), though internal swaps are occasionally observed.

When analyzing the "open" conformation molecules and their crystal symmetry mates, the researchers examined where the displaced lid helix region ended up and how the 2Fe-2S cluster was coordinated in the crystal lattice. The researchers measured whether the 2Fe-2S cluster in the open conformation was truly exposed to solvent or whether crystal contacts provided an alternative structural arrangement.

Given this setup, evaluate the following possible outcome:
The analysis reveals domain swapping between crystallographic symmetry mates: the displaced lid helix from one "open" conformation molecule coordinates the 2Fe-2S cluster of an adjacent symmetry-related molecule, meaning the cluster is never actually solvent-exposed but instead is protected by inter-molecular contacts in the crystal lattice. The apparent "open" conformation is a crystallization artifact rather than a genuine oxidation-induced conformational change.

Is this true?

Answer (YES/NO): YES